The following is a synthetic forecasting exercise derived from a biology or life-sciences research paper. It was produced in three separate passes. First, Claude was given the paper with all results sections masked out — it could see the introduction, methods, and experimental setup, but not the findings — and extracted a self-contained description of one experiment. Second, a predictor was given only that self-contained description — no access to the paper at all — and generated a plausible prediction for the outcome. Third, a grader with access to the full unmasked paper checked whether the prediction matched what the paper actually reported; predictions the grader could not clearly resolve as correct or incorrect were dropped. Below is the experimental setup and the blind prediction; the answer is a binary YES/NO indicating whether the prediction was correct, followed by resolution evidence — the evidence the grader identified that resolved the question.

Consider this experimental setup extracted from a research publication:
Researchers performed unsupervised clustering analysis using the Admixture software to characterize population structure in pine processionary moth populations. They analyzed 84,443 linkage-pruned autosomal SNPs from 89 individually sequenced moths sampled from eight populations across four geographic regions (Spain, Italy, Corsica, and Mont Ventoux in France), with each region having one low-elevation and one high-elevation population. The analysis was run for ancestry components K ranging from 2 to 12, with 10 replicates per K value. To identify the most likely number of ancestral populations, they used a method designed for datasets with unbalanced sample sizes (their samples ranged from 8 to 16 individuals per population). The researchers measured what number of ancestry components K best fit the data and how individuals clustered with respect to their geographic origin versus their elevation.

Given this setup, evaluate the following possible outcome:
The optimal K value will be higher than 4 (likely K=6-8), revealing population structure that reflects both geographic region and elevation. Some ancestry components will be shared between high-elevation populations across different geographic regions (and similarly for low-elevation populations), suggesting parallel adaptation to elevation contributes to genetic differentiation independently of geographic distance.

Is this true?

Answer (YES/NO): NO